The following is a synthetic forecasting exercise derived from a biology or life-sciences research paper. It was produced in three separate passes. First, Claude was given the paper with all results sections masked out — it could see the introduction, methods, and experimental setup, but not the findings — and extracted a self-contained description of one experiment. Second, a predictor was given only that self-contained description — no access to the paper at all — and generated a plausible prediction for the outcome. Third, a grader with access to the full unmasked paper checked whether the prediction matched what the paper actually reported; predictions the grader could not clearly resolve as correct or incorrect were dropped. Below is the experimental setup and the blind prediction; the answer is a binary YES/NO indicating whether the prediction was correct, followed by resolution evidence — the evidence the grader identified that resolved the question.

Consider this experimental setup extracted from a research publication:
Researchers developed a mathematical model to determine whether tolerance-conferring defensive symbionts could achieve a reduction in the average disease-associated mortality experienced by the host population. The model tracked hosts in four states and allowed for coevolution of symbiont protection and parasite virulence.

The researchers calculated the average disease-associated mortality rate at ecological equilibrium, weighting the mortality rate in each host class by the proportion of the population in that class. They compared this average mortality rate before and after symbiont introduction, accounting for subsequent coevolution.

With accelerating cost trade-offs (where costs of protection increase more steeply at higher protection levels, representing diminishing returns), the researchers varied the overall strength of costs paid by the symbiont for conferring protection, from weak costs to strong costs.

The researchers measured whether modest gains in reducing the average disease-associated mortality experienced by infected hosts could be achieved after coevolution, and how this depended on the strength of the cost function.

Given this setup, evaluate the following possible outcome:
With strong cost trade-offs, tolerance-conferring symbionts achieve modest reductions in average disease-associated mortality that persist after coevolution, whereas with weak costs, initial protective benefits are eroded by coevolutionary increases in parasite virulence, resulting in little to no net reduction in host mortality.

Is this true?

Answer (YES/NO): YES